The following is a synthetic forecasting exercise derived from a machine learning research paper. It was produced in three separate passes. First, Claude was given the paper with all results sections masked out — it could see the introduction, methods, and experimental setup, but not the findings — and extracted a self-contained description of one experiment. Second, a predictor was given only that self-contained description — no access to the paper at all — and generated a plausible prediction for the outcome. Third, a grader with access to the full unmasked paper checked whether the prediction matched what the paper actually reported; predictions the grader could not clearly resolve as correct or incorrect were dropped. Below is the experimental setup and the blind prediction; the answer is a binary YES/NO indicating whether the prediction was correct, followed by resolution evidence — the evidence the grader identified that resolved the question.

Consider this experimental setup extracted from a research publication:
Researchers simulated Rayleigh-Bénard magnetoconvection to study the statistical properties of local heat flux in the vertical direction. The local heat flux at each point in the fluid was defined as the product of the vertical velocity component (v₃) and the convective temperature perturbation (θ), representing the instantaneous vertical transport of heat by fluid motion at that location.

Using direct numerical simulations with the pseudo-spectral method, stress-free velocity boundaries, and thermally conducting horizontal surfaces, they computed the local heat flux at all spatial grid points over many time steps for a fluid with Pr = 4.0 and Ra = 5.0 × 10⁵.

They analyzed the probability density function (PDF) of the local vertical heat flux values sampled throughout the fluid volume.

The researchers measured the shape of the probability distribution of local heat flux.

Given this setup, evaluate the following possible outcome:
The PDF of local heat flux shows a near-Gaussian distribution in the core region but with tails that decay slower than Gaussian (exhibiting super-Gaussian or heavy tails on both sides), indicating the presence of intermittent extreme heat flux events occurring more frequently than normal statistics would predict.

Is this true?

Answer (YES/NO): NO